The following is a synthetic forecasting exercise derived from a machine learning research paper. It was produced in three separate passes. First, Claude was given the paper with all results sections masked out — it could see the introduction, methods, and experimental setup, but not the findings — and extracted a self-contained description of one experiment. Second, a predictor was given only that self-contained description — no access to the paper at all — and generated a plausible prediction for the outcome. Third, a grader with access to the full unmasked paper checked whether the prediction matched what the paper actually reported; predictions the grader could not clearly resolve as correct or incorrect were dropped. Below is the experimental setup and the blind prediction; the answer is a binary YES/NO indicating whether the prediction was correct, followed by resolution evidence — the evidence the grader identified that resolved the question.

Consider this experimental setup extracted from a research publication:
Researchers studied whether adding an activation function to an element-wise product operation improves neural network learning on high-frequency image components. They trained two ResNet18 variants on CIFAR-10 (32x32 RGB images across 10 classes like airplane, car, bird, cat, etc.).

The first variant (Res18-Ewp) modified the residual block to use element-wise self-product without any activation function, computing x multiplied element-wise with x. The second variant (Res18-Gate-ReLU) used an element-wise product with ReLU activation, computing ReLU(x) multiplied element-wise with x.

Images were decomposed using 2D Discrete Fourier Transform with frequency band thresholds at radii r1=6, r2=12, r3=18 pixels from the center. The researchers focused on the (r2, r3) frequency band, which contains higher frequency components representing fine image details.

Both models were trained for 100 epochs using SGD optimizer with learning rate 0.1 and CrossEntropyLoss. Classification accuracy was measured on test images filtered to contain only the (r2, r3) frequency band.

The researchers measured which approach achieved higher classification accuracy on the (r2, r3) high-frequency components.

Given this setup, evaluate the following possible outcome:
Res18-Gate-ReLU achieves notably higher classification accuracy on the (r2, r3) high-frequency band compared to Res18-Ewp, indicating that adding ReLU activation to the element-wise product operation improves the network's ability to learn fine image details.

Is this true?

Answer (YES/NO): YES